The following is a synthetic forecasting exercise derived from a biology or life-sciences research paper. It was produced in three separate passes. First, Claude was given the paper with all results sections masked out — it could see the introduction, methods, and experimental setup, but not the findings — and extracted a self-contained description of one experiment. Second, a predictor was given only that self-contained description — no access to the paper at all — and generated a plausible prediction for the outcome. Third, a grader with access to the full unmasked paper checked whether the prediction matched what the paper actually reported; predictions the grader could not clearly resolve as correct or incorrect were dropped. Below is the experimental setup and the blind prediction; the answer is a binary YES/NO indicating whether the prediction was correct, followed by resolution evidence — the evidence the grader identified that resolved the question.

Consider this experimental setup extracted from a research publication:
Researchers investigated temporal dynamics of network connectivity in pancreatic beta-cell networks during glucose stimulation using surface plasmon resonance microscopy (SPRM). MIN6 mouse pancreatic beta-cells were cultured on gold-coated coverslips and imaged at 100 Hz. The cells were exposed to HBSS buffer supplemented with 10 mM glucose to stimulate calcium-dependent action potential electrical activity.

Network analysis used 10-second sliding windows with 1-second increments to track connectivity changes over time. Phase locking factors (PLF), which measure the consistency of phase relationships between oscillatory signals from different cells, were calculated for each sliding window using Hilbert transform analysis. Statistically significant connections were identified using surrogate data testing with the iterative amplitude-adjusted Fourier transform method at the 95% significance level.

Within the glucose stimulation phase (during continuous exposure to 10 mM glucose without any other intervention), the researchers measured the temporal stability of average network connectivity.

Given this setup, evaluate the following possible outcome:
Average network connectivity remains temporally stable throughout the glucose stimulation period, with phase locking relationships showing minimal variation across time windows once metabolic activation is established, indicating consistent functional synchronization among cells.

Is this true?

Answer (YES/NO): NO